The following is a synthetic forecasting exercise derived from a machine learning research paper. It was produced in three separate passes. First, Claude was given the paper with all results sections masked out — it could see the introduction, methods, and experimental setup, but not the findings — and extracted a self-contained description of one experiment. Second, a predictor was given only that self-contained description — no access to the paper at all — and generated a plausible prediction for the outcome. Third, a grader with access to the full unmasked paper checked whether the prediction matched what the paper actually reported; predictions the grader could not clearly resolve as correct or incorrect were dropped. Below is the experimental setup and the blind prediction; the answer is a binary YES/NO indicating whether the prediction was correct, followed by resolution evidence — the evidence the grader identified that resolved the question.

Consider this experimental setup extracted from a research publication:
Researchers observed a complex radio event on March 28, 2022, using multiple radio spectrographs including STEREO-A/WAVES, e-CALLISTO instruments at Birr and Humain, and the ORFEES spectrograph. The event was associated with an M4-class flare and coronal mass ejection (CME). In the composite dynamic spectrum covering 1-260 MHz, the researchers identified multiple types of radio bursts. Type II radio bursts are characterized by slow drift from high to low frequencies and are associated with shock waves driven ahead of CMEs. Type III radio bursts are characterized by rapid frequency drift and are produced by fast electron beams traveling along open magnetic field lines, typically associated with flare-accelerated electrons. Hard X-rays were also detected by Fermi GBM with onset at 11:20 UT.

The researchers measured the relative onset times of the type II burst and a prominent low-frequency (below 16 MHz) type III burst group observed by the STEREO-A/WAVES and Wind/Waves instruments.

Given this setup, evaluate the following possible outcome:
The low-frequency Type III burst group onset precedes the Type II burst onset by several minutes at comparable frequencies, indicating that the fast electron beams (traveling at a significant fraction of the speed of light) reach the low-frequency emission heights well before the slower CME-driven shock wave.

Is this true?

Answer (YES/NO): NO